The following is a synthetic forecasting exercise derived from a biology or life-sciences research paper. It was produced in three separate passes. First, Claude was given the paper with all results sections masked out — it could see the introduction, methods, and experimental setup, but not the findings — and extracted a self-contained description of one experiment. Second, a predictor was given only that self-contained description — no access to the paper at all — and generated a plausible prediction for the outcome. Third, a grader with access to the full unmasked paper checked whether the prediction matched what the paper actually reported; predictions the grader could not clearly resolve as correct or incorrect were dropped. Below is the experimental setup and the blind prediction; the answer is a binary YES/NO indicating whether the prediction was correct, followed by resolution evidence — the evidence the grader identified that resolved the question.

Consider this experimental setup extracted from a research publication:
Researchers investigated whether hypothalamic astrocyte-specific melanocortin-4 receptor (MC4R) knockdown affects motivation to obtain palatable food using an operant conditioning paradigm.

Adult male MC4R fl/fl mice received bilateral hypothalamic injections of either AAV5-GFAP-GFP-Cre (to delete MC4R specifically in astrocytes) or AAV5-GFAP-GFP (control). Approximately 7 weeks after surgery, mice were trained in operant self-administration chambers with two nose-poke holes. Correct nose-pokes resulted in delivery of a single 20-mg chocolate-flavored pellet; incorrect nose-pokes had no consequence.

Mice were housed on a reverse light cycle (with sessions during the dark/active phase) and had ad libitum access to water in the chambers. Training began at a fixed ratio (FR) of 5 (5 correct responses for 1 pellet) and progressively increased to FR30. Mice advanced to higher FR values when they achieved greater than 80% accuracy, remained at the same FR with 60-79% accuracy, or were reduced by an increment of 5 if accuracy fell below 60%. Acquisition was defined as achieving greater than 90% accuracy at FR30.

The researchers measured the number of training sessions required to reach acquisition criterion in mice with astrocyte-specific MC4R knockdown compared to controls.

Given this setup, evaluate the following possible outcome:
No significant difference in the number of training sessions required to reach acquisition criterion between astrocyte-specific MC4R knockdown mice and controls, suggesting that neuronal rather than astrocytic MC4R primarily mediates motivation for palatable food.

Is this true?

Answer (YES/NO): YES